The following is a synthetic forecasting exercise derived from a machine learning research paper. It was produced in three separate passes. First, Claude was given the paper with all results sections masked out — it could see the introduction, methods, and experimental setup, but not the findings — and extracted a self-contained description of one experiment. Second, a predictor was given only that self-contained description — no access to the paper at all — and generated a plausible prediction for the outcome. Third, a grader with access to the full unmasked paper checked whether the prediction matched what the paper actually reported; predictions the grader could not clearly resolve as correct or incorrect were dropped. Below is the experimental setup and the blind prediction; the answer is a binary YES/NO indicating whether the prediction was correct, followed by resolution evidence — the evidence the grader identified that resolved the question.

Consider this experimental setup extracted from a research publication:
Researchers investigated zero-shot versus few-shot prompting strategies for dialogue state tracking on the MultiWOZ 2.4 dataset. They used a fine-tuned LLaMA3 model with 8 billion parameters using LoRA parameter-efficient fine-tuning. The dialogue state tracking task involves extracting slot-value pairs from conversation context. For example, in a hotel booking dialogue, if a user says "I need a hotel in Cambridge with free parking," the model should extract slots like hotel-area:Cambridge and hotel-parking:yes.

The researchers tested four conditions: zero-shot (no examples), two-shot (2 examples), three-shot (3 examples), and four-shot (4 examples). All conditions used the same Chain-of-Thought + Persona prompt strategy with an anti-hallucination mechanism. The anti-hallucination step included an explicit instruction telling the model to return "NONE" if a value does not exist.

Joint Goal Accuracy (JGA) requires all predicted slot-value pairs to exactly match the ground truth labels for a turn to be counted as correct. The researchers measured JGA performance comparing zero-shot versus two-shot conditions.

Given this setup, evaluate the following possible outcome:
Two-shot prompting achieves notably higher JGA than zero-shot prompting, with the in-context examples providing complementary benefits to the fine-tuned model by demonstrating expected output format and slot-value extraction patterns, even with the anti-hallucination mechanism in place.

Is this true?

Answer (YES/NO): NO